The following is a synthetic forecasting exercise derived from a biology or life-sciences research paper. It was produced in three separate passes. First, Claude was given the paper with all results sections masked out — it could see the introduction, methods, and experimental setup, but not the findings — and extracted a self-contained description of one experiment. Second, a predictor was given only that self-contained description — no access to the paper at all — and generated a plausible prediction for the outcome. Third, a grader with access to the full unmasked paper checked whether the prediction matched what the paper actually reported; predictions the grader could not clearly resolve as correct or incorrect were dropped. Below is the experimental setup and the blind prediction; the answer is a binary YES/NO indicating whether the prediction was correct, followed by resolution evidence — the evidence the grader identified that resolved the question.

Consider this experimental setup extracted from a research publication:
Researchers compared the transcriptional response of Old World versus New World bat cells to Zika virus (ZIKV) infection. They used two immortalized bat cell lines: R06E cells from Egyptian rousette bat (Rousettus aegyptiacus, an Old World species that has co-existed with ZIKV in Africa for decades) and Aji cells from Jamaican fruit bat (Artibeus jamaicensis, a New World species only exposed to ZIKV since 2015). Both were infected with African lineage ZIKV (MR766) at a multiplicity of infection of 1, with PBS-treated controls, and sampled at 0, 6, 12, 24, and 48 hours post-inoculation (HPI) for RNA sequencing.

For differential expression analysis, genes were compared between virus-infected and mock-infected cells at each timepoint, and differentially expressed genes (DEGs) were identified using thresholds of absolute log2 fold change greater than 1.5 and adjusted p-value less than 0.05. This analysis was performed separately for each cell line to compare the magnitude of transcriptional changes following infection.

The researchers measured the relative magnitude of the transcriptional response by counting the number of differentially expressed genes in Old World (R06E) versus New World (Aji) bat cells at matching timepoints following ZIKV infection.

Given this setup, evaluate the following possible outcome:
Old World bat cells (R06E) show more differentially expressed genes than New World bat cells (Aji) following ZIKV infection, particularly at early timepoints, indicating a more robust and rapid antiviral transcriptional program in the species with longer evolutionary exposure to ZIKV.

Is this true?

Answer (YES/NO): NO